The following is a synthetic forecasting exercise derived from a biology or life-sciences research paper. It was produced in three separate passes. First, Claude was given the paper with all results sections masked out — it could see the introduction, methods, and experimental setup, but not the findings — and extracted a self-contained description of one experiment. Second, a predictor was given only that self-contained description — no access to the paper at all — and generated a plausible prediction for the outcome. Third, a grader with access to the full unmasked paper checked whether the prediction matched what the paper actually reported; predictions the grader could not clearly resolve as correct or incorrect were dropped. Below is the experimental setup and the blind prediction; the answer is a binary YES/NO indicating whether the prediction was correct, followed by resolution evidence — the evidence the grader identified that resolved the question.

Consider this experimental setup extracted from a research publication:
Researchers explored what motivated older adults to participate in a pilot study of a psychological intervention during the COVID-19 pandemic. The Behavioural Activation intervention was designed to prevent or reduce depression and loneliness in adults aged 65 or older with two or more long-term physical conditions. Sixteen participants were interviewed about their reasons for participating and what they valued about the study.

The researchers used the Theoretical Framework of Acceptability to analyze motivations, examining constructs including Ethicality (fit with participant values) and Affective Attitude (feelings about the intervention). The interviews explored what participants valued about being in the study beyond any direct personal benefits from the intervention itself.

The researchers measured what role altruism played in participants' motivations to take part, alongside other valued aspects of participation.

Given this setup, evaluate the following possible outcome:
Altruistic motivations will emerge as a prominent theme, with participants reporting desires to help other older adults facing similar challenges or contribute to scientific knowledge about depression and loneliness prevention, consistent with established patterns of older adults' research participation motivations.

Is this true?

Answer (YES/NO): YES